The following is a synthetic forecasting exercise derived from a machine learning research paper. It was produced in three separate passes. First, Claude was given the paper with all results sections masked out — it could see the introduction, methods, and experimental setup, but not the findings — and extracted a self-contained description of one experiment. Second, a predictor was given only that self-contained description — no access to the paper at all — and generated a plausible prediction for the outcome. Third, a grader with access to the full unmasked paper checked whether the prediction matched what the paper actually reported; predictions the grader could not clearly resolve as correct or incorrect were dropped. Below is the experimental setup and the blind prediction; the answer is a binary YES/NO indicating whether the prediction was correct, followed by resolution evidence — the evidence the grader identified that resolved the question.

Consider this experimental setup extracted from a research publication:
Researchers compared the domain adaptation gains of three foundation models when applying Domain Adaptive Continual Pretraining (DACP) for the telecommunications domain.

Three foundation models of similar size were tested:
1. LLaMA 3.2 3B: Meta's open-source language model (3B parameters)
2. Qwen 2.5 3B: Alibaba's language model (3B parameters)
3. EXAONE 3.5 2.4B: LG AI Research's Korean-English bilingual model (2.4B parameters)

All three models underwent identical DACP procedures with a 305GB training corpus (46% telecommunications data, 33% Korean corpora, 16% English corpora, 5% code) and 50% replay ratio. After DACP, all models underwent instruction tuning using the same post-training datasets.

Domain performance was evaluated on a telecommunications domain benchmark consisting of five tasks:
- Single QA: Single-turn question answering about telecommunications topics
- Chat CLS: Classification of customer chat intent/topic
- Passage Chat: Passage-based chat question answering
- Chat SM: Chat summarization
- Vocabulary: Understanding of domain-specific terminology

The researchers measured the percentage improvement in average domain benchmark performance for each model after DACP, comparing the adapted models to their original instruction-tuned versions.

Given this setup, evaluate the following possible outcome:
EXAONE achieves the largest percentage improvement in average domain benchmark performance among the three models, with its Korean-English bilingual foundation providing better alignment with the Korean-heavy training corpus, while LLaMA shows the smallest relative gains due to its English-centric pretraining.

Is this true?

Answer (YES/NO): NO